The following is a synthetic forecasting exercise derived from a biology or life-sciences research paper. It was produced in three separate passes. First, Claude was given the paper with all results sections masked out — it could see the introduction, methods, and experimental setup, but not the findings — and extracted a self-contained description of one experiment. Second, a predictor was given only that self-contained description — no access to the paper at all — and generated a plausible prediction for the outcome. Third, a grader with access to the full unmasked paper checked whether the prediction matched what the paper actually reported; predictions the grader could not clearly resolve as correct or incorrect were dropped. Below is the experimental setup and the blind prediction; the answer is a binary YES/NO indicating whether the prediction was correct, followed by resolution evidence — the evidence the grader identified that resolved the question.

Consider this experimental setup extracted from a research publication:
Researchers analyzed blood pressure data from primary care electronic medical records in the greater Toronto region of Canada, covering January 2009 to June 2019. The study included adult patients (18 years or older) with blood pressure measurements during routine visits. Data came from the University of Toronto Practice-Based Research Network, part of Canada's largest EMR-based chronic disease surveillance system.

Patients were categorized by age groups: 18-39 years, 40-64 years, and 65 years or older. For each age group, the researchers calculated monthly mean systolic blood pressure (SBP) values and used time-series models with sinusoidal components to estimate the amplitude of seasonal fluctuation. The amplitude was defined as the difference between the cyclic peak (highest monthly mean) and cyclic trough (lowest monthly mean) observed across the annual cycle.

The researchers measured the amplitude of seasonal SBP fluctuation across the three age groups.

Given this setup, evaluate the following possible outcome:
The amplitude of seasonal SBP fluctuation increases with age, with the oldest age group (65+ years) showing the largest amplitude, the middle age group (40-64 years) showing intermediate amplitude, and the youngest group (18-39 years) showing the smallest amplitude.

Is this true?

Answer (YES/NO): YES